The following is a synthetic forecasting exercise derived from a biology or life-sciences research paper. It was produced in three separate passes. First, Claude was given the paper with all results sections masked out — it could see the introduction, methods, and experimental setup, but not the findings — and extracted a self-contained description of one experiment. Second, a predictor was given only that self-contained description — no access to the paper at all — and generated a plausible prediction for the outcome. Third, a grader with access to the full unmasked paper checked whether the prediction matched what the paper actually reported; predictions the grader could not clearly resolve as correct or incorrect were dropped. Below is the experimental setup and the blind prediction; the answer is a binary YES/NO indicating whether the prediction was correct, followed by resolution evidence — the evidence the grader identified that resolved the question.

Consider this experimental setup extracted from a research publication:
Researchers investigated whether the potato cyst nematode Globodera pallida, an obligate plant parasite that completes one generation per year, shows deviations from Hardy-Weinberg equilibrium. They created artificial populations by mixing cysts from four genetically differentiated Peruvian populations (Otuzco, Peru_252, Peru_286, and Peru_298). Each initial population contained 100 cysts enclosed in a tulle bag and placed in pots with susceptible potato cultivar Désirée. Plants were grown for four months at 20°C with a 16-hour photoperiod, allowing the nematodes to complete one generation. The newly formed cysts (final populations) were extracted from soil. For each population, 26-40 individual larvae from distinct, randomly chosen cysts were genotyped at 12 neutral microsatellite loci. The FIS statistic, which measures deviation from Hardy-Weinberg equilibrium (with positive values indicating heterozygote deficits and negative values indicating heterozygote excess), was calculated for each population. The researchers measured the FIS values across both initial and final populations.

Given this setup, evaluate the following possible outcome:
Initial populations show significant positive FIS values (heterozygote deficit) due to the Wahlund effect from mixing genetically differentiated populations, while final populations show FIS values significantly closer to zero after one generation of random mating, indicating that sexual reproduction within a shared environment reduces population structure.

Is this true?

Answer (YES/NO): YES